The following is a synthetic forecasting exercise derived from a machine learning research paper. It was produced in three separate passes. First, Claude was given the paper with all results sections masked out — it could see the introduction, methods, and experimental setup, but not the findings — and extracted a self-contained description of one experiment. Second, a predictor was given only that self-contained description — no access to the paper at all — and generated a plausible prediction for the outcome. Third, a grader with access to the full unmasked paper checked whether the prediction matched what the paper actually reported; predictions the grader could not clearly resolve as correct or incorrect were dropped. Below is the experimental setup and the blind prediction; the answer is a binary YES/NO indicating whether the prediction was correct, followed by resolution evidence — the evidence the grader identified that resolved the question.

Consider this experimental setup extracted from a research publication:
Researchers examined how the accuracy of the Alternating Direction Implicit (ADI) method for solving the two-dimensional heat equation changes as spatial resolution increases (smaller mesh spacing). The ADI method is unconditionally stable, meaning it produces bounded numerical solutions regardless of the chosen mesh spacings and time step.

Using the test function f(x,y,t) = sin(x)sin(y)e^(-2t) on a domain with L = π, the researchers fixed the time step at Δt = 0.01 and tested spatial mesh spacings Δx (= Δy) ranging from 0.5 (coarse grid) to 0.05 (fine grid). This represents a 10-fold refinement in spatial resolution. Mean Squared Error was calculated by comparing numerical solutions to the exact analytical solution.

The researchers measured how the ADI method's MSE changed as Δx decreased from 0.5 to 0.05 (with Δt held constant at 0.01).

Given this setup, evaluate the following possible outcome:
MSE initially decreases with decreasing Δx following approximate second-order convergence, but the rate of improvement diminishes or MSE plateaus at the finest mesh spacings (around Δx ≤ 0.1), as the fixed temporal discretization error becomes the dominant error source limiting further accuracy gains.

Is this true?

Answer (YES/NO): NO